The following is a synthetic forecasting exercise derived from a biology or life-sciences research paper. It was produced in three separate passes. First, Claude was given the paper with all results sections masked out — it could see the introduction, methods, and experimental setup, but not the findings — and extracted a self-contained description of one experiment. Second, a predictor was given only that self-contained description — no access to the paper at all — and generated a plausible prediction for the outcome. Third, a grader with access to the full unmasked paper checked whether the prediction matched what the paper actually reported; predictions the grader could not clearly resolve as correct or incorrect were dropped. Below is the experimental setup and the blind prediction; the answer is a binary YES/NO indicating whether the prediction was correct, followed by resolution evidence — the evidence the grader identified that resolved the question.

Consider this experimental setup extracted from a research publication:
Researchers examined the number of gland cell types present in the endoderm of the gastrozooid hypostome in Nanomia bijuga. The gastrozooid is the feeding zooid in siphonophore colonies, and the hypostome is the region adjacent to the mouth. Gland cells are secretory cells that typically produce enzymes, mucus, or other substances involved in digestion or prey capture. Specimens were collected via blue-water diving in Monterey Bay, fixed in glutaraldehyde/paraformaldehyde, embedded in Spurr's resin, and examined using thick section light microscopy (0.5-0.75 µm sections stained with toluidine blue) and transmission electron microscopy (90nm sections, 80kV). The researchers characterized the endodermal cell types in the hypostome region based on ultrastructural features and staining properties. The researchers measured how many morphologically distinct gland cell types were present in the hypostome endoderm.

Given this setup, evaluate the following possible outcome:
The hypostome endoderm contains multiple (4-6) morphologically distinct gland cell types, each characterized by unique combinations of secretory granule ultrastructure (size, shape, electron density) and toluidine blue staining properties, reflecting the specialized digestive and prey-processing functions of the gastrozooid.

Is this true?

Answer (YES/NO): NO